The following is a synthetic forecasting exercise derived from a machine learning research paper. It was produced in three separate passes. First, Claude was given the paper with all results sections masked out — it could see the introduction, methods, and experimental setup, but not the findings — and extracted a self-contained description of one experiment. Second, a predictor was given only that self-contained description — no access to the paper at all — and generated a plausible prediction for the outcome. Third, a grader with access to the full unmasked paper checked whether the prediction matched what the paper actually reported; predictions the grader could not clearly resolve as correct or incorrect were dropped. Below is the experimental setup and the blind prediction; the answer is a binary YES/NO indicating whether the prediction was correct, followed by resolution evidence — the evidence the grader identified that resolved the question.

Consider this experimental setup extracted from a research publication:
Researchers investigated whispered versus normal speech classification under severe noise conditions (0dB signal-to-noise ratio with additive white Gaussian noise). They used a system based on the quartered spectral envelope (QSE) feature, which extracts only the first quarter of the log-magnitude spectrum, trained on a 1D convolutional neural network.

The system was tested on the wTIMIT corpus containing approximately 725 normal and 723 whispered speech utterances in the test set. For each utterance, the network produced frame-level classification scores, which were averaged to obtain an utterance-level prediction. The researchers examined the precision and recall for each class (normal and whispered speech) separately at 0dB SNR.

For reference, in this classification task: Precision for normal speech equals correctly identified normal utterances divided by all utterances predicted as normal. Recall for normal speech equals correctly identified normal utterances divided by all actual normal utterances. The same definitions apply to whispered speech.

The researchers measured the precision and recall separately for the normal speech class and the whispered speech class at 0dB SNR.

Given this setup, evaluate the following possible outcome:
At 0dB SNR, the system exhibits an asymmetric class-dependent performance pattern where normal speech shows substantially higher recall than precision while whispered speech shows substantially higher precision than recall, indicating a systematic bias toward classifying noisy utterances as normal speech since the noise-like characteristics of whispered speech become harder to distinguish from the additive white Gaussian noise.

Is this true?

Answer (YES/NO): YES